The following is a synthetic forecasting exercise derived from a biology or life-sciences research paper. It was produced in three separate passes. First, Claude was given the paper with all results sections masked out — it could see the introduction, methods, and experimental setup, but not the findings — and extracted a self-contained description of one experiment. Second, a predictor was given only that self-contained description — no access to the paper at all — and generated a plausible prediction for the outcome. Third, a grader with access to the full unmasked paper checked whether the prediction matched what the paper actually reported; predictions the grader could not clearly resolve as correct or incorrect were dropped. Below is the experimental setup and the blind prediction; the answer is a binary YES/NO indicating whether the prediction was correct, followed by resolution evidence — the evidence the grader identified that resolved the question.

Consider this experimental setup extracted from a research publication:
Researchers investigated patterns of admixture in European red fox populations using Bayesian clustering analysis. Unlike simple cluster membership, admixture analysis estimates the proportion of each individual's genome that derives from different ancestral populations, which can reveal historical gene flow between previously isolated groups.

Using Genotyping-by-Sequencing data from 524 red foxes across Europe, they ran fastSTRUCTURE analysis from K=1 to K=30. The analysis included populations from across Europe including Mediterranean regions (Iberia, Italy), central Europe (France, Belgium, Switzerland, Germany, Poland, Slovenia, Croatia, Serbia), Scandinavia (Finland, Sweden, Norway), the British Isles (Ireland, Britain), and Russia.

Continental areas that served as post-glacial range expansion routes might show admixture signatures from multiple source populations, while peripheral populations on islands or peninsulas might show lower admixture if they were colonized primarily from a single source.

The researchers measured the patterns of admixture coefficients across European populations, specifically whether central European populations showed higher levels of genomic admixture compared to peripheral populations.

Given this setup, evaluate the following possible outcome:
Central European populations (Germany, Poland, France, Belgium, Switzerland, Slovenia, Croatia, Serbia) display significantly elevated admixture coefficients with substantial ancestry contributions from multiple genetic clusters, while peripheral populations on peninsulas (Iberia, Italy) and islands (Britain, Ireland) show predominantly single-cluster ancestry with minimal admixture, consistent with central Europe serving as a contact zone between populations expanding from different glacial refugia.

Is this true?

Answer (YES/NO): NO